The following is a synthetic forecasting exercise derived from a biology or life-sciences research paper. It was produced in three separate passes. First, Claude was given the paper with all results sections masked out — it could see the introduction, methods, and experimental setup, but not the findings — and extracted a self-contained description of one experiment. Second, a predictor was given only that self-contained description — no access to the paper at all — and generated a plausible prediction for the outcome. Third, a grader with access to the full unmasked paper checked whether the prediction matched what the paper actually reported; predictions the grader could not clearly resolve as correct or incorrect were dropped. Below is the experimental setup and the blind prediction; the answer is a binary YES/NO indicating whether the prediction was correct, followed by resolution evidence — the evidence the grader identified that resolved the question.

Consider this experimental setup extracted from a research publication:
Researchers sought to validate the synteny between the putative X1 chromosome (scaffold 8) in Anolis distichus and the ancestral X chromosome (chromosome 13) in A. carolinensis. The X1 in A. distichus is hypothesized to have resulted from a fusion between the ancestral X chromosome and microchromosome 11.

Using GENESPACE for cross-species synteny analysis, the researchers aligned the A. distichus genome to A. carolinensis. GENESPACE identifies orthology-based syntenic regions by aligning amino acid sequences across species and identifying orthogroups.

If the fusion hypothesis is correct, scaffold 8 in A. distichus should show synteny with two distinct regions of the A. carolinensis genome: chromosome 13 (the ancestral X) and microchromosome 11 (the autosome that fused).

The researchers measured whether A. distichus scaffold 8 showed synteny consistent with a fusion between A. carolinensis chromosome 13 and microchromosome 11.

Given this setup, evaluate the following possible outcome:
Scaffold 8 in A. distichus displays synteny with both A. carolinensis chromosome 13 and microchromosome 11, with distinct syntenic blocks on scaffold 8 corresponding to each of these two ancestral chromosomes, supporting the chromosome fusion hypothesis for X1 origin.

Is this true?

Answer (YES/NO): YES